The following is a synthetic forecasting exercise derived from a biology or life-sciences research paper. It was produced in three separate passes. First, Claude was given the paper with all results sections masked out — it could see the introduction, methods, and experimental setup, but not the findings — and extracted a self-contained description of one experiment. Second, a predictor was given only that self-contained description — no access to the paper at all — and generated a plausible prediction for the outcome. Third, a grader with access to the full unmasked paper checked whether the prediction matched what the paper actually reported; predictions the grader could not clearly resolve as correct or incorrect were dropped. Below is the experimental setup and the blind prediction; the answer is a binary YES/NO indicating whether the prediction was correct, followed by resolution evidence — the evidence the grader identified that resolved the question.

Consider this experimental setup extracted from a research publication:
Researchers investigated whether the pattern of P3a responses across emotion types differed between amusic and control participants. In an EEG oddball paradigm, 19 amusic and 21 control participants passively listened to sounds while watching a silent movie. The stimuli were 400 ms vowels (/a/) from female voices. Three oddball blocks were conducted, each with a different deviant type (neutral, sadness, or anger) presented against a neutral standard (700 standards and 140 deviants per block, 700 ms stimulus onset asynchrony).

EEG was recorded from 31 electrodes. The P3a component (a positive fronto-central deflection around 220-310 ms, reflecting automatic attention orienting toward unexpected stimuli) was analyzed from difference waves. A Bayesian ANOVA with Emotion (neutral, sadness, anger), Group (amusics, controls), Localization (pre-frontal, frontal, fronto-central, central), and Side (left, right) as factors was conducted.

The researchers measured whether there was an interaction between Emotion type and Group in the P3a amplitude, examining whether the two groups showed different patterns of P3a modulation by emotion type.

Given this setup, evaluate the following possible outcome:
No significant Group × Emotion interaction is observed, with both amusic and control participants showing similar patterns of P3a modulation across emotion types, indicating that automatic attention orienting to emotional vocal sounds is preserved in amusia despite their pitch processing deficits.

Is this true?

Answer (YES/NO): NO